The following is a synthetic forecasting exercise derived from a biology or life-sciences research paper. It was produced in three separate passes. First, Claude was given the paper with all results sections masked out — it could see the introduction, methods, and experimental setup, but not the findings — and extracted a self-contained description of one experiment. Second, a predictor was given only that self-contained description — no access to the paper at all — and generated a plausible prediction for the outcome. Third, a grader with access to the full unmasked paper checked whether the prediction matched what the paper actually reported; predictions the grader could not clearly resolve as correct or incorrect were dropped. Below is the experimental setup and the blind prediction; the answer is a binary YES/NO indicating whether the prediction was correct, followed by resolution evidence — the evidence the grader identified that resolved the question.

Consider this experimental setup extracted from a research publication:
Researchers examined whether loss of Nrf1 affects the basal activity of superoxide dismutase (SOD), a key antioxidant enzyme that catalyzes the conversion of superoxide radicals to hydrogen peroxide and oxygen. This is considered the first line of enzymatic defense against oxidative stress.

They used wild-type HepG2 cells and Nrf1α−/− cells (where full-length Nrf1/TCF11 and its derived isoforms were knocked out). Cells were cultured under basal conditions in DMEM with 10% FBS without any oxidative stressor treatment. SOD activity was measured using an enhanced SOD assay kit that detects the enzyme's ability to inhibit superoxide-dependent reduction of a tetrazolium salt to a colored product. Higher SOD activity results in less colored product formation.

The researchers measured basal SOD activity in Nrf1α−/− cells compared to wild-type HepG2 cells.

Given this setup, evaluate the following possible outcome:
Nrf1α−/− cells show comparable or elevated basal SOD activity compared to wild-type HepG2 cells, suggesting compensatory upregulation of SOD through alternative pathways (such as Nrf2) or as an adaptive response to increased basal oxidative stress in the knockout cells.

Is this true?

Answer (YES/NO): YES